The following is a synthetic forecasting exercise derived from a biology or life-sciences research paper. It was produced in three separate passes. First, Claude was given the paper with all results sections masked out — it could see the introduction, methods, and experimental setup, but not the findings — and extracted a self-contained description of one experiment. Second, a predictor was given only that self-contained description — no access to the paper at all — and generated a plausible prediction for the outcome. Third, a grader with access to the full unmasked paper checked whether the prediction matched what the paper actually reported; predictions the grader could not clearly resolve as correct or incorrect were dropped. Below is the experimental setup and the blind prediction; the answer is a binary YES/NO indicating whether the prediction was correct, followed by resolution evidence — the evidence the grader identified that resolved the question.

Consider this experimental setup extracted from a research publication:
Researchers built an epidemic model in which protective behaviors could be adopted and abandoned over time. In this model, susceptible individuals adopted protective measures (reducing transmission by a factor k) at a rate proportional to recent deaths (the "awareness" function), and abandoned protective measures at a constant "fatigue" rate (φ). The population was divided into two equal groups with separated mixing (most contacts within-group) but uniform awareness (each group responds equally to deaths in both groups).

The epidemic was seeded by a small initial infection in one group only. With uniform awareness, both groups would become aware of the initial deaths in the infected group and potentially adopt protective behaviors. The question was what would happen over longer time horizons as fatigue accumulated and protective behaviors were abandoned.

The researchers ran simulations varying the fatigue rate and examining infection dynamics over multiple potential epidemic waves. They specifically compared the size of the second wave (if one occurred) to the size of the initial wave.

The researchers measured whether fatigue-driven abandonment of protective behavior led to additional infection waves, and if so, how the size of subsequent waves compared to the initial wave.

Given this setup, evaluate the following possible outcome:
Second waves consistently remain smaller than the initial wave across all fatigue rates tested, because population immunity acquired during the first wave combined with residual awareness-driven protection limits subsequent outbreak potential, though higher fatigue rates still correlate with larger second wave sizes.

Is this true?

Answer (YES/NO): NO